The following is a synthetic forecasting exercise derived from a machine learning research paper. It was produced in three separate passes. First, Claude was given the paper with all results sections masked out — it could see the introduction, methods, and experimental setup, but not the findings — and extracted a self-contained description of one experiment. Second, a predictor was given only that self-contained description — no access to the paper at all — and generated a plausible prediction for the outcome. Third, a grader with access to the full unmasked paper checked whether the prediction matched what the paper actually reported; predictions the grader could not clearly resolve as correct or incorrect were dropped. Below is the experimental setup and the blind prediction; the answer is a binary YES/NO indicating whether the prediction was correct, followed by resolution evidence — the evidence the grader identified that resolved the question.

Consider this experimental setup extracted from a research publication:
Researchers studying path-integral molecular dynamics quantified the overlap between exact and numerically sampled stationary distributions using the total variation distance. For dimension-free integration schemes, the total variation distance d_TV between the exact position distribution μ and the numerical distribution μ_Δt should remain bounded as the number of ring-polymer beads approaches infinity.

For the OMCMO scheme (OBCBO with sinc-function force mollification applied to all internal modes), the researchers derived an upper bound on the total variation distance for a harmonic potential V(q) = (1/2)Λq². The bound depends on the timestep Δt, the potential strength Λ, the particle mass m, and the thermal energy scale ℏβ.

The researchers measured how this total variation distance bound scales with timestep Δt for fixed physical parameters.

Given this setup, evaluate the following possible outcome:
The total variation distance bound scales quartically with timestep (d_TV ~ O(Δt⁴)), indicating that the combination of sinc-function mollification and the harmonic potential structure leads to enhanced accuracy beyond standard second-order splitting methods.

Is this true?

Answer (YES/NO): NO